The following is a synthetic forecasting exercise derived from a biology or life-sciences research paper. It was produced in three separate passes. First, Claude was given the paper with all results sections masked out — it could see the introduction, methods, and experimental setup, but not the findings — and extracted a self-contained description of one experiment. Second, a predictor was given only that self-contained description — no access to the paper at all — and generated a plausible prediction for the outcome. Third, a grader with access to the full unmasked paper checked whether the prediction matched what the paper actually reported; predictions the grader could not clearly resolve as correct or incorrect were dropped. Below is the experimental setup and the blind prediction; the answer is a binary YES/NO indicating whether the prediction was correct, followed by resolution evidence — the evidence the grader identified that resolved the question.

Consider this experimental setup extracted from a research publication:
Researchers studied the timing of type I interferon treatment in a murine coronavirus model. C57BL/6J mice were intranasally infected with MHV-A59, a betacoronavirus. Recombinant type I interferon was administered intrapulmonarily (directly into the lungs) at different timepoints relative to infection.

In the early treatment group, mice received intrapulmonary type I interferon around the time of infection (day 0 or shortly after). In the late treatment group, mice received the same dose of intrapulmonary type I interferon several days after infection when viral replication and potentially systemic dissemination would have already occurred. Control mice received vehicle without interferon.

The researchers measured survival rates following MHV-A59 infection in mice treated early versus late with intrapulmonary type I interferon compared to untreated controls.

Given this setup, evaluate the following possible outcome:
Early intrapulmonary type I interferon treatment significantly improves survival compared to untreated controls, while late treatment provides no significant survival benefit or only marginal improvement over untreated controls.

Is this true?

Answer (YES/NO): YES